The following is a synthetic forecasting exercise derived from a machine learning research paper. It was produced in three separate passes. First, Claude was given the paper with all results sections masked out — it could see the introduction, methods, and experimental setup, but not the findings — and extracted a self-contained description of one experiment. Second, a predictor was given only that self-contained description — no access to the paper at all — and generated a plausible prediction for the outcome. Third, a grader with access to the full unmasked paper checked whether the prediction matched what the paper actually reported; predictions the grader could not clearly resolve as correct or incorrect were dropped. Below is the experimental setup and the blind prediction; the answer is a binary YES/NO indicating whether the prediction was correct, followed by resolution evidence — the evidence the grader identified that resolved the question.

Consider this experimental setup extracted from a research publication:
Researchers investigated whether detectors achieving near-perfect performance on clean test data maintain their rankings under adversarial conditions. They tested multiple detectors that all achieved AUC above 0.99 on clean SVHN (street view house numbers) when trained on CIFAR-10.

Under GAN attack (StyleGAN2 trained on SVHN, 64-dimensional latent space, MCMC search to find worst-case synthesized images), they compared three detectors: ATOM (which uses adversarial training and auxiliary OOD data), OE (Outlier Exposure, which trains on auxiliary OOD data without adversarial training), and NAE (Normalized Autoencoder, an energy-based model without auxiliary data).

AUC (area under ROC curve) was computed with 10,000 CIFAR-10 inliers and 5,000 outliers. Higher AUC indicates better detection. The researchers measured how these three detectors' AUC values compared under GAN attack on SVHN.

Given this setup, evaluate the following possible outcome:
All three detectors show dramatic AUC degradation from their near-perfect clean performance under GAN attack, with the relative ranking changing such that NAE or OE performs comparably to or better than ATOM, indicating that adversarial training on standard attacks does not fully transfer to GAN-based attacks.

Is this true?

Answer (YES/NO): NO